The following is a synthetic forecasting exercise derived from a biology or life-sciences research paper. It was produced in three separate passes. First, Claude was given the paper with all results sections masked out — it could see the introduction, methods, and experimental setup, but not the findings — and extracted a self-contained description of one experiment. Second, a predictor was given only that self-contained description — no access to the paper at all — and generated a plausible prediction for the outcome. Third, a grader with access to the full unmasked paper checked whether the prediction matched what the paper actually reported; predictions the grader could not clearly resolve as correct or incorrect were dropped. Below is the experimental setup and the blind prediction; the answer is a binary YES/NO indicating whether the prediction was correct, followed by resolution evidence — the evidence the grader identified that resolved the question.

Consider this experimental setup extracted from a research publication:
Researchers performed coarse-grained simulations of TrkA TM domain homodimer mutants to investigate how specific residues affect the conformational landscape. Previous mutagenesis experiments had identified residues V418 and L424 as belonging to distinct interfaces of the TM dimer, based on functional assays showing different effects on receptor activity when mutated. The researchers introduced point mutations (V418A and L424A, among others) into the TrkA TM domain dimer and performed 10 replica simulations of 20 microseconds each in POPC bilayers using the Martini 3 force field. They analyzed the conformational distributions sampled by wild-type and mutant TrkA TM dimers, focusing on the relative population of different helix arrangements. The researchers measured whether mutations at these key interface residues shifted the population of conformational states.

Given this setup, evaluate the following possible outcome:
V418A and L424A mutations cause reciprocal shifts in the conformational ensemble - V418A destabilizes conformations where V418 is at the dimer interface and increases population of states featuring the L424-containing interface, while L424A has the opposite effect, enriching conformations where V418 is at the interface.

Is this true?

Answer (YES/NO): NO